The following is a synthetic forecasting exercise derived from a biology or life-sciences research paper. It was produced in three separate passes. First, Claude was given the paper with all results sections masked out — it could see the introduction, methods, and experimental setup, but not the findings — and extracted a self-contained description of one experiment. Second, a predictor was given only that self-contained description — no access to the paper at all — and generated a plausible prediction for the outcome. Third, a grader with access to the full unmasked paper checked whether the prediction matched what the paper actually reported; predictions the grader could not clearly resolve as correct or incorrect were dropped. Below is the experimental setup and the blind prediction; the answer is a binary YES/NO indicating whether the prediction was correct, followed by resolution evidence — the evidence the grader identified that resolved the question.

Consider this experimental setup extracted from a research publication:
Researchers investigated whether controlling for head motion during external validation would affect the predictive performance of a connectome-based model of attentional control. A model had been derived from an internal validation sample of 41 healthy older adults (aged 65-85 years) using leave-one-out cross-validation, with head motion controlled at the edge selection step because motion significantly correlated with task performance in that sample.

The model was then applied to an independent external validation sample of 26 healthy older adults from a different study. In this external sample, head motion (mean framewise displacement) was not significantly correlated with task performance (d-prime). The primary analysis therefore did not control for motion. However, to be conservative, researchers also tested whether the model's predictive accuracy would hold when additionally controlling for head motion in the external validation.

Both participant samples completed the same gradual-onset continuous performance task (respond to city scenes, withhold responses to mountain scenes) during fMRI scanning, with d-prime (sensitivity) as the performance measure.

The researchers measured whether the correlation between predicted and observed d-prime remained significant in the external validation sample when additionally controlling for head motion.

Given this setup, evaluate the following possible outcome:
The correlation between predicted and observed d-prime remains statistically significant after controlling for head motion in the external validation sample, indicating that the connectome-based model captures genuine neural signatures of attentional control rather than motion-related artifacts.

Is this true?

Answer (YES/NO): YES